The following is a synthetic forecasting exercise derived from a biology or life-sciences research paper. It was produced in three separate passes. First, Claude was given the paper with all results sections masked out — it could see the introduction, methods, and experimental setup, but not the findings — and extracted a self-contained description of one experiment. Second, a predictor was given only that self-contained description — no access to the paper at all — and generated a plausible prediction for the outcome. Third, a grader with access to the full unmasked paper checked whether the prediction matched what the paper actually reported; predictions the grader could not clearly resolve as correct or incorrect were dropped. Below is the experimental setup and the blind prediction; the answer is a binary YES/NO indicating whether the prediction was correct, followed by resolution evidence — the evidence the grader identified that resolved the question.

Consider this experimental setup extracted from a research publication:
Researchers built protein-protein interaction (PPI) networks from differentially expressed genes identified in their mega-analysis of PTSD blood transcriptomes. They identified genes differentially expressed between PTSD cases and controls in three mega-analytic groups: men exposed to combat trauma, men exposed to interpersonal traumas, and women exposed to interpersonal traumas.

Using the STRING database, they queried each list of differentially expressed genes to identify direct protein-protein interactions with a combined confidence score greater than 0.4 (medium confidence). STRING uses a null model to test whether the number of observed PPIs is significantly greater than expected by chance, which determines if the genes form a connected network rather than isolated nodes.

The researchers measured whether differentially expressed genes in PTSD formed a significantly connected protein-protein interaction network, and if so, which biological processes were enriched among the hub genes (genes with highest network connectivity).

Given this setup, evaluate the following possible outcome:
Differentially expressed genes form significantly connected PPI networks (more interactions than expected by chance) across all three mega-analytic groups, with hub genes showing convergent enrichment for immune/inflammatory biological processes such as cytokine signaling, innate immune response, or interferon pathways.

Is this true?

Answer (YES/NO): NO